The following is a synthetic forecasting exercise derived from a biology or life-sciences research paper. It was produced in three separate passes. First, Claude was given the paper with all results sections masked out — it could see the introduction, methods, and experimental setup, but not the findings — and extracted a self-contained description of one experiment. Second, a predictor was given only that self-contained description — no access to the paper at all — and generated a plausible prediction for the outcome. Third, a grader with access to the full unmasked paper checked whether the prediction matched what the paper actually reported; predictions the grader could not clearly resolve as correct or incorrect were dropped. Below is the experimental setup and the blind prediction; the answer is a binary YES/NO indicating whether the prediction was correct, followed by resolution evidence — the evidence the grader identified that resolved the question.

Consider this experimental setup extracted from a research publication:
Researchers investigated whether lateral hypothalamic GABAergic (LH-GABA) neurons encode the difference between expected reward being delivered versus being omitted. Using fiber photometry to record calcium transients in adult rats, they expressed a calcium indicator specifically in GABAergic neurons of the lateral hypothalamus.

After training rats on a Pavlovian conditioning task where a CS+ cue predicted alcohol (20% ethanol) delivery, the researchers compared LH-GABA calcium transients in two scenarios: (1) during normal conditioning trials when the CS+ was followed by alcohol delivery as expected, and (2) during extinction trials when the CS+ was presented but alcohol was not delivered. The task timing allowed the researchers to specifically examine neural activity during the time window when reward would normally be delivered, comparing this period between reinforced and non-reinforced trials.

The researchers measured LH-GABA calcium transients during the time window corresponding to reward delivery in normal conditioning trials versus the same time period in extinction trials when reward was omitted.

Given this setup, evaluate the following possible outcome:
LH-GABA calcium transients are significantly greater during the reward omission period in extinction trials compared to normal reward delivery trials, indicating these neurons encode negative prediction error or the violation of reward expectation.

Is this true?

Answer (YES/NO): YES